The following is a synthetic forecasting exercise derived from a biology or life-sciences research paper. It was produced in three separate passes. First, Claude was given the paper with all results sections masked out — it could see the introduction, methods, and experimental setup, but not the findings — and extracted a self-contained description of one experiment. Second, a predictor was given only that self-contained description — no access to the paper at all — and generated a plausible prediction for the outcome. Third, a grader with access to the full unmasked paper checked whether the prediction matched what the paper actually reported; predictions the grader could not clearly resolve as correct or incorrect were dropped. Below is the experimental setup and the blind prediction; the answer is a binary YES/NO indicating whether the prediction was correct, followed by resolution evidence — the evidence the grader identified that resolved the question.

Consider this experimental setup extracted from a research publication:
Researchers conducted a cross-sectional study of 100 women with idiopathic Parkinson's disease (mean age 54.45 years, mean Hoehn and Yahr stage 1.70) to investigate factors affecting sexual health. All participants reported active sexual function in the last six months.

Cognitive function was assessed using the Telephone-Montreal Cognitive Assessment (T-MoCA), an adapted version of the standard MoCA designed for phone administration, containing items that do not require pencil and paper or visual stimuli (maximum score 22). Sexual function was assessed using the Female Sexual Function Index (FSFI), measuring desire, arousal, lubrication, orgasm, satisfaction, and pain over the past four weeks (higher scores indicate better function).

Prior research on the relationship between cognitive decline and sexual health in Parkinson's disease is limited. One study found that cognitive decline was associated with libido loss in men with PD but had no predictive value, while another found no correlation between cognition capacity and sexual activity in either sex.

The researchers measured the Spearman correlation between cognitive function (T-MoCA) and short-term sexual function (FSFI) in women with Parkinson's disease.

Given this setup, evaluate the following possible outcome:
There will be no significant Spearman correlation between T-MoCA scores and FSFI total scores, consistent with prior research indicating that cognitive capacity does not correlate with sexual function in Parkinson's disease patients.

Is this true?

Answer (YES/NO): YES